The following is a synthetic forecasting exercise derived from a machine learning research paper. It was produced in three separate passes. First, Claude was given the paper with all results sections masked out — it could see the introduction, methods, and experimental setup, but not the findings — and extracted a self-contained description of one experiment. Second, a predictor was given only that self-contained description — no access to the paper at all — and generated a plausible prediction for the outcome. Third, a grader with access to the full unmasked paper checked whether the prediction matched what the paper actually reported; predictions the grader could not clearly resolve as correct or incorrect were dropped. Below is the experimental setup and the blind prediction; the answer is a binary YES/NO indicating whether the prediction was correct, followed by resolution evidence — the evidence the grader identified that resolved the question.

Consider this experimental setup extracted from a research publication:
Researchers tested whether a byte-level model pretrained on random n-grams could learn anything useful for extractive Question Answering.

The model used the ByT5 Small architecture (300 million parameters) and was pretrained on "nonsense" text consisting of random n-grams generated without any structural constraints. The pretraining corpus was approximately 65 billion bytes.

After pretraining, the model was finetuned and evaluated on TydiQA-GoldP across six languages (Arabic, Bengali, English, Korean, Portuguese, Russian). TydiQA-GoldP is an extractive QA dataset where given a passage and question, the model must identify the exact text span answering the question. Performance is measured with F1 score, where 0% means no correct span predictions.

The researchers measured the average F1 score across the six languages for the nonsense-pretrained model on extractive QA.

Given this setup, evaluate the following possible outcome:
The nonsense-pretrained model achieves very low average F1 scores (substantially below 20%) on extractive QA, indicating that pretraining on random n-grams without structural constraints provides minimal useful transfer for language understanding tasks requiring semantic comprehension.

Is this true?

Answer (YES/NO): YES